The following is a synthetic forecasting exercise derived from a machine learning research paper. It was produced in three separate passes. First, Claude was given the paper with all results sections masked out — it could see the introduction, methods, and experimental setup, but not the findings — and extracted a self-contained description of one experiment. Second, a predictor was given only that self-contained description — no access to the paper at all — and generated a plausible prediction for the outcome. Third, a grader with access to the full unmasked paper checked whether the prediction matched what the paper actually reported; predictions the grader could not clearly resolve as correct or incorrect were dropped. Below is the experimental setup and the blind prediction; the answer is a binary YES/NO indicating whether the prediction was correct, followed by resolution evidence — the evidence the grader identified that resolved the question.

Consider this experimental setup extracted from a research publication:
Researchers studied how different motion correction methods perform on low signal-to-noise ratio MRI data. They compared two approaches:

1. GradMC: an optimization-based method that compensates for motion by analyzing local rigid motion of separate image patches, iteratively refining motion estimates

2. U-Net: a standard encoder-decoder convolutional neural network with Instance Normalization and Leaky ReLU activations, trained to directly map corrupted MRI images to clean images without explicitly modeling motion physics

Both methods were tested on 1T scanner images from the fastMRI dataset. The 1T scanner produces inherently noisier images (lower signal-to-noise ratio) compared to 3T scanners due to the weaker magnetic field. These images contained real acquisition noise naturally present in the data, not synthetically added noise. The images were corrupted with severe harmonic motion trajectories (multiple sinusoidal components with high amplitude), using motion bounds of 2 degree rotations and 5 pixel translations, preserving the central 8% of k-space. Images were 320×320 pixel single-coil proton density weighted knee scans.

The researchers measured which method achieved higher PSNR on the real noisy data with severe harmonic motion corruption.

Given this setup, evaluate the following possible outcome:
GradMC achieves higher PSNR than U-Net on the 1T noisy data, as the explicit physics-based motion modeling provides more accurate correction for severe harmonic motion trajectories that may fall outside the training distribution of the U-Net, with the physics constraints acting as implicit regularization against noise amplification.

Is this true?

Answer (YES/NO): NO